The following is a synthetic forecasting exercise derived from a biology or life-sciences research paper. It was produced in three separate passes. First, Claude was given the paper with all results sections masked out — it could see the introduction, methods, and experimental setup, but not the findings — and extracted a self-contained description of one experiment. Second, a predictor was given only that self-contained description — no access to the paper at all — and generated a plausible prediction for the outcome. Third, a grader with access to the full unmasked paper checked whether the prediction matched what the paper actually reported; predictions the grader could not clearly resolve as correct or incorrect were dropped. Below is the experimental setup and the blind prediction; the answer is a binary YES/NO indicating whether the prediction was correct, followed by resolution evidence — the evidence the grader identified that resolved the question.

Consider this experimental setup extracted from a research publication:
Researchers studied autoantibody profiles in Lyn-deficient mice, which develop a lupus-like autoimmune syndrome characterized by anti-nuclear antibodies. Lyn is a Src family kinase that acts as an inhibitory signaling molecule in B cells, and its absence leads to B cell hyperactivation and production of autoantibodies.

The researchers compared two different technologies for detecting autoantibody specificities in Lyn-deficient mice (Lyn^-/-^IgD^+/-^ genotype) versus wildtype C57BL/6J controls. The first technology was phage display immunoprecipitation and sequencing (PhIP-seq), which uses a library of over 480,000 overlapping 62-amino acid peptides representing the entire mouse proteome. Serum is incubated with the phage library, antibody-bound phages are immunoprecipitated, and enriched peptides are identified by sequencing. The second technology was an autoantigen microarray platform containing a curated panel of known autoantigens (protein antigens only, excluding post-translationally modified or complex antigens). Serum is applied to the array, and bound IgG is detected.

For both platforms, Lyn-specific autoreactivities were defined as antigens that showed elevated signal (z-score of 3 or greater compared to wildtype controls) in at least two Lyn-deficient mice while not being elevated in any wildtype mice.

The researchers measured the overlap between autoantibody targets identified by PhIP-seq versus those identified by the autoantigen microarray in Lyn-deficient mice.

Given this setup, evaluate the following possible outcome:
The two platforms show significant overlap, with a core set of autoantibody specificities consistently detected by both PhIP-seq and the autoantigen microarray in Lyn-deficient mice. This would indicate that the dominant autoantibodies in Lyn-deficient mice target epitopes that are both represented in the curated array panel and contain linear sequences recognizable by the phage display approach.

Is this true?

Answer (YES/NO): YES